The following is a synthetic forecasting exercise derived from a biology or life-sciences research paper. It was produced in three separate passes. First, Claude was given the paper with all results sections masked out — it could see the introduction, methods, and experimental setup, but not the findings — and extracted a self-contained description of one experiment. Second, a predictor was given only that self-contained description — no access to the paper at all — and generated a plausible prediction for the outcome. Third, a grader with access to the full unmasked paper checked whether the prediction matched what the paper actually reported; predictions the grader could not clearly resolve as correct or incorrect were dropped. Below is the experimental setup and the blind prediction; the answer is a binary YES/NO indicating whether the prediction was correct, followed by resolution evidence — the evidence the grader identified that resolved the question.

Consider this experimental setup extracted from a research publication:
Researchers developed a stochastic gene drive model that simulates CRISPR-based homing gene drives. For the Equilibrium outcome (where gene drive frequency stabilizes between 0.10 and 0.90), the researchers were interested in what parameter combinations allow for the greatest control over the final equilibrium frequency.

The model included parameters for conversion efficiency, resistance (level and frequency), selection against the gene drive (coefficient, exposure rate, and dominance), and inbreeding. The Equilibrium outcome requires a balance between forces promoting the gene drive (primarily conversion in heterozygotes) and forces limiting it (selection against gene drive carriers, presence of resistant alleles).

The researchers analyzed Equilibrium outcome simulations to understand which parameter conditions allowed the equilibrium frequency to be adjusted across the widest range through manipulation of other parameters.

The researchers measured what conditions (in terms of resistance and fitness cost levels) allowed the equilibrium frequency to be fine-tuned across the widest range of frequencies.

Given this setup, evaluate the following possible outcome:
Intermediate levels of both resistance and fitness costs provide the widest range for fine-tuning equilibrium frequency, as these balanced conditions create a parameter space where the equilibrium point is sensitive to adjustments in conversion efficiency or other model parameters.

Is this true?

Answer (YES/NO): NO